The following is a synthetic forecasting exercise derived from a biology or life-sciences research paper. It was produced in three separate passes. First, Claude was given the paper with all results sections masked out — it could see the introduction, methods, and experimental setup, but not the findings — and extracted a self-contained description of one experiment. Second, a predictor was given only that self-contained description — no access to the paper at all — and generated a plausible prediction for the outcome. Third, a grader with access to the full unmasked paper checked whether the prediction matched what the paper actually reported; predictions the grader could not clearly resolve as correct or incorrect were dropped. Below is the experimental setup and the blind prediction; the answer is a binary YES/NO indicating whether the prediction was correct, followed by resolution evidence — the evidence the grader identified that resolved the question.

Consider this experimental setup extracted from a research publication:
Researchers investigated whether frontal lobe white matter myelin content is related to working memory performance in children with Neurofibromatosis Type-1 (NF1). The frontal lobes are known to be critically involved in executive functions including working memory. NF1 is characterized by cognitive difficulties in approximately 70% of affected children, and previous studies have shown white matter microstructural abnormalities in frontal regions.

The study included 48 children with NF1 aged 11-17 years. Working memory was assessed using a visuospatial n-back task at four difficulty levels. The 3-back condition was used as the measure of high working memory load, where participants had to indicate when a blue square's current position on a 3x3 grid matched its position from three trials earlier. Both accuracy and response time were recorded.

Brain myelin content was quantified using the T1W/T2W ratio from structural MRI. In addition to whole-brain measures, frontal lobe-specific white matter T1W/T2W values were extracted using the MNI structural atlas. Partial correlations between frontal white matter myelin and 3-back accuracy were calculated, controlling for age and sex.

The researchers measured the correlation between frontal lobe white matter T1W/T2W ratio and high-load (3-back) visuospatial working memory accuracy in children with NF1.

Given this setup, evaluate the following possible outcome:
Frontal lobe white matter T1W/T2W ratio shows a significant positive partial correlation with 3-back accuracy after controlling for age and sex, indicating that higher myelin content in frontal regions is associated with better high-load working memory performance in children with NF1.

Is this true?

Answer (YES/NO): NO